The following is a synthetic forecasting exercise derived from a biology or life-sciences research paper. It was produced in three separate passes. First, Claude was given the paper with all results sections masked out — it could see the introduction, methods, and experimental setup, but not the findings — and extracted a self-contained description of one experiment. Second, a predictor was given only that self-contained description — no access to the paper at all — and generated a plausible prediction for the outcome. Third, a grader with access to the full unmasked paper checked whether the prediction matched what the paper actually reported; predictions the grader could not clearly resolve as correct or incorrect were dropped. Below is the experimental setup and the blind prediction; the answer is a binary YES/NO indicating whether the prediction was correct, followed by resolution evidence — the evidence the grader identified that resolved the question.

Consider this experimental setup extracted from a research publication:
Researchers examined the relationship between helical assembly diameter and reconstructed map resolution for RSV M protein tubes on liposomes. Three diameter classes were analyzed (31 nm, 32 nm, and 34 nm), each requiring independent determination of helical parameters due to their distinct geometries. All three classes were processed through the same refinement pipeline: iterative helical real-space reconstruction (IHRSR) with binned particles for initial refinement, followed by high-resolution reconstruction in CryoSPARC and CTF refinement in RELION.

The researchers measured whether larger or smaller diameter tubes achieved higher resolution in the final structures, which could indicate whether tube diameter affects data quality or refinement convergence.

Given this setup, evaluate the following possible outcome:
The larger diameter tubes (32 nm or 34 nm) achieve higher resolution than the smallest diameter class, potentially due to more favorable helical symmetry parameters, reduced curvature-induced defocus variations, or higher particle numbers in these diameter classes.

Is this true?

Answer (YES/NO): YES